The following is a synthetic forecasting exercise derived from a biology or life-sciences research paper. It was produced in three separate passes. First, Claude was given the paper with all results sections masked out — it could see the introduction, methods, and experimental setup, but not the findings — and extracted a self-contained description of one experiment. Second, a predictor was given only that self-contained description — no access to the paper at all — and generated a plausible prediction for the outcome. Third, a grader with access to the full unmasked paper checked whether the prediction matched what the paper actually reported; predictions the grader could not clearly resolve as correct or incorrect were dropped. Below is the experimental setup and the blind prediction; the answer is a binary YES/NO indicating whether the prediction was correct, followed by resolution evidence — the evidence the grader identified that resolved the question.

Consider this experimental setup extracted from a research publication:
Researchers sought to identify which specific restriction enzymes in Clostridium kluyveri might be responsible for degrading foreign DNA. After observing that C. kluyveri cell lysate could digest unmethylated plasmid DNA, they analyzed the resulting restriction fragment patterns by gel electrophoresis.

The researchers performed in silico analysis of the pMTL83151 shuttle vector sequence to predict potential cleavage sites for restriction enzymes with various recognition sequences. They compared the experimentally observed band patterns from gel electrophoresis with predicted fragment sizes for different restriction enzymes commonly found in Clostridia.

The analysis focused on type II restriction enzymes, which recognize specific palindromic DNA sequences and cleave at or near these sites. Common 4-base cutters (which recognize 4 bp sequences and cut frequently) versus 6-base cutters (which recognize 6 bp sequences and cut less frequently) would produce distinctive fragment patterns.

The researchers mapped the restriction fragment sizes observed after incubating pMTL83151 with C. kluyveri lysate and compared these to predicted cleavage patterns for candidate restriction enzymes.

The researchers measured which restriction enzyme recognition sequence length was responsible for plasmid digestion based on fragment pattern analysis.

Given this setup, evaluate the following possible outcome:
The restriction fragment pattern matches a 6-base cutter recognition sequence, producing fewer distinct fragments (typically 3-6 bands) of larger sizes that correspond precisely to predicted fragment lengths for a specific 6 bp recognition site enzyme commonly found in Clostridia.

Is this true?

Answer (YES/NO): NO